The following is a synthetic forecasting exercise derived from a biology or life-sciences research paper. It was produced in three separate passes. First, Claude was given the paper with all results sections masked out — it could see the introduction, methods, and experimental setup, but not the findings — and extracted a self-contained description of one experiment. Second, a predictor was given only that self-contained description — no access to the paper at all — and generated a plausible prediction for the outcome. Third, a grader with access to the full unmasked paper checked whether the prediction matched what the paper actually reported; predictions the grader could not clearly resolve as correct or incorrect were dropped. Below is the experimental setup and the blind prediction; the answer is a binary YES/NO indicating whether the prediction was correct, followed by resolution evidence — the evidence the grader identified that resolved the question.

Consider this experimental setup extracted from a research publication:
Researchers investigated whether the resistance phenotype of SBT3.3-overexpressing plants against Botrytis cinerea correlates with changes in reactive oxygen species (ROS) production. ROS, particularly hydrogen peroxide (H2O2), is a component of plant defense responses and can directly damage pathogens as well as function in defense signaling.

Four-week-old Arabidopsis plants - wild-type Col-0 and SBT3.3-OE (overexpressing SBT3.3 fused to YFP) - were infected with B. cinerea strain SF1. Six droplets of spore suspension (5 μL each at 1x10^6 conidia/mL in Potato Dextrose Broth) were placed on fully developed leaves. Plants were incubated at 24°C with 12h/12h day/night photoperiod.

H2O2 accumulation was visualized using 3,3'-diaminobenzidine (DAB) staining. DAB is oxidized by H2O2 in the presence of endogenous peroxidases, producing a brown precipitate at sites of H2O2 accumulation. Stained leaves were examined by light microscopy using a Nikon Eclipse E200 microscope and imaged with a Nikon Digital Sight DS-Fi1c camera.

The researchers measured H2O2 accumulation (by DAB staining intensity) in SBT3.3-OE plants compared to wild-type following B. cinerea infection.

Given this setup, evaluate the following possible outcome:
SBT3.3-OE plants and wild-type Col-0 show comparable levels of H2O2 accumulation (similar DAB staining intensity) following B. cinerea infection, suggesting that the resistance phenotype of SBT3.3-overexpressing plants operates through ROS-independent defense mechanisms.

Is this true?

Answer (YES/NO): YES